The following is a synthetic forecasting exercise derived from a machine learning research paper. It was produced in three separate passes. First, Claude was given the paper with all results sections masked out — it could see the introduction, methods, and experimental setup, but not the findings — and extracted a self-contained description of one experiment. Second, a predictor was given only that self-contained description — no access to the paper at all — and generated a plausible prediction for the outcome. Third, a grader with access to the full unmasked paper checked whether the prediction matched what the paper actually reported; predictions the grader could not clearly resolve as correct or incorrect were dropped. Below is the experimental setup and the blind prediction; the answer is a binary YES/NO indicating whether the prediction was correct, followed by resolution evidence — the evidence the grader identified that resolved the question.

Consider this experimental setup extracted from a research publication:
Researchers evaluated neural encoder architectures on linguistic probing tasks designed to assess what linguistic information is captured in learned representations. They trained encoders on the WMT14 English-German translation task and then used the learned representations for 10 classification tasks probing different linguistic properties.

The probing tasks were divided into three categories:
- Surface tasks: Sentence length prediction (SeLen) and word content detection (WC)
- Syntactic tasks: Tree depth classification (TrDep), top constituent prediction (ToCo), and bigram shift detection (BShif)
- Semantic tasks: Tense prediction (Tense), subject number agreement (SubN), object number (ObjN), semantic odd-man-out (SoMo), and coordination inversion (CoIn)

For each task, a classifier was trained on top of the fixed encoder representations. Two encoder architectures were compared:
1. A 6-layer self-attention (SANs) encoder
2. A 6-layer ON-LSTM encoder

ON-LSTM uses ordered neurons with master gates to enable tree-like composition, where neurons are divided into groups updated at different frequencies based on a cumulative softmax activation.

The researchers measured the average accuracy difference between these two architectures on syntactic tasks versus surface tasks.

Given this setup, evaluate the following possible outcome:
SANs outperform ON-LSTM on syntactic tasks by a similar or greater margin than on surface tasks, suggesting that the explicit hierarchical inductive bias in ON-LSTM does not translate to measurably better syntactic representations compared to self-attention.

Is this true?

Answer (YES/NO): NO